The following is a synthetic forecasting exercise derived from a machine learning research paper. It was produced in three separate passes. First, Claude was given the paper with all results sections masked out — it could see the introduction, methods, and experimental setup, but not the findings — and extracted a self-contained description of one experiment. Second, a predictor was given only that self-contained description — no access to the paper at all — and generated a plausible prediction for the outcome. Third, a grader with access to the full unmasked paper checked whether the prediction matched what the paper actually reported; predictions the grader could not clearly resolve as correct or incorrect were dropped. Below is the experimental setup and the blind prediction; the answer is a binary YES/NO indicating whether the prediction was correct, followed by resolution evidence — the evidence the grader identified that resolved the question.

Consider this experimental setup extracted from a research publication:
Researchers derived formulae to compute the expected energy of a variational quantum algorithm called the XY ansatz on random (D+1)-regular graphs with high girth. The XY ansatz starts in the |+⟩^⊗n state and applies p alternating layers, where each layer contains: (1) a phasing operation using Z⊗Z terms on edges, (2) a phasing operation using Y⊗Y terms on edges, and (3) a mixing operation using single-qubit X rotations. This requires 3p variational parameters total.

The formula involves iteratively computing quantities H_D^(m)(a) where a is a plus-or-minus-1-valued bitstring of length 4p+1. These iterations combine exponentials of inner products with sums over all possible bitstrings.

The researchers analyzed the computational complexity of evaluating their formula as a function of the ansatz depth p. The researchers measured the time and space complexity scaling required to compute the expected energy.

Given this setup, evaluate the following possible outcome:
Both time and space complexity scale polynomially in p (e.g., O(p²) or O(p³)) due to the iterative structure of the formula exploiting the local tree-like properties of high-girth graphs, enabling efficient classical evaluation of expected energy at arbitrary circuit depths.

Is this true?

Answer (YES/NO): NO